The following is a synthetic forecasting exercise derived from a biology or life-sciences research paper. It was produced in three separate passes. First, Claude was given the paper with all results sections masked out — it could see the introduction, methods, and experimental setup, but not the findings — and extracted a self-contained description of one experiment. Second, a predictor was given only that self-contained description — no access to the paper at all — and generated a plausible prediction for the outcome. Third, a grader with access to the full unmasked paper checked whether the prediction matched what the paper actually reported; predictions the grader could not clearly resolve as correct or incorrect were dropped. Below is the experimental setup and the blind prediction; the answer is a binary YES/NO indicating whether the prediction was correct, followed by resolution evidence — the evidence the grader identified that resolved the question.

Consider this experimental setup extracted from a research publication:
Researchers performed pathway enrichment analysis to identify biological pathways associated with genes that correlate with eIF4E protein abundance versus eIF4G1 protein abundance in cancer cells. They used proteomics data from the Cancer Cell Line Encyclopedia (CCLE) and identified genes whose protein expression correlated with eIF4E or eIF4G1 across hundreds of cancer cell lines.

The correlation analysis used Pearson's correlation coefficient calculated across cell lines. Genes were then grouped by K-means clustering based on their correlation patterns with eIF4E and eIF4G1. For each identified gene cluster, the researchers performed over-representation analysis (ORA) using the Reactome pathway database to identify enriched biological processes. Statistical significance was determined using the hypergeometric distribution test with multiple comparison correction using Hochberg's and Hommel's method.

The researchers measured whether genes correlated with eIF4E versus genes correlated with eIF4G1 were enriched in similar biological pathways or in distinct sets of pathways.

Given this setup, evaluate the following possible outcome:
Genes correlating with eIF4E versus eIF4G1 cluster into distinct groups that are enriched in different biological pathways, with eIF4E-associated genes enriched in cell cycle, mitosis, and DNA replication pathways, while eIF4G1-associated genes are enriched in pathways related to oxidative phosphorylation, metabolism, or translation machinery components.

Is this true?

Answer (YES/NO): NO